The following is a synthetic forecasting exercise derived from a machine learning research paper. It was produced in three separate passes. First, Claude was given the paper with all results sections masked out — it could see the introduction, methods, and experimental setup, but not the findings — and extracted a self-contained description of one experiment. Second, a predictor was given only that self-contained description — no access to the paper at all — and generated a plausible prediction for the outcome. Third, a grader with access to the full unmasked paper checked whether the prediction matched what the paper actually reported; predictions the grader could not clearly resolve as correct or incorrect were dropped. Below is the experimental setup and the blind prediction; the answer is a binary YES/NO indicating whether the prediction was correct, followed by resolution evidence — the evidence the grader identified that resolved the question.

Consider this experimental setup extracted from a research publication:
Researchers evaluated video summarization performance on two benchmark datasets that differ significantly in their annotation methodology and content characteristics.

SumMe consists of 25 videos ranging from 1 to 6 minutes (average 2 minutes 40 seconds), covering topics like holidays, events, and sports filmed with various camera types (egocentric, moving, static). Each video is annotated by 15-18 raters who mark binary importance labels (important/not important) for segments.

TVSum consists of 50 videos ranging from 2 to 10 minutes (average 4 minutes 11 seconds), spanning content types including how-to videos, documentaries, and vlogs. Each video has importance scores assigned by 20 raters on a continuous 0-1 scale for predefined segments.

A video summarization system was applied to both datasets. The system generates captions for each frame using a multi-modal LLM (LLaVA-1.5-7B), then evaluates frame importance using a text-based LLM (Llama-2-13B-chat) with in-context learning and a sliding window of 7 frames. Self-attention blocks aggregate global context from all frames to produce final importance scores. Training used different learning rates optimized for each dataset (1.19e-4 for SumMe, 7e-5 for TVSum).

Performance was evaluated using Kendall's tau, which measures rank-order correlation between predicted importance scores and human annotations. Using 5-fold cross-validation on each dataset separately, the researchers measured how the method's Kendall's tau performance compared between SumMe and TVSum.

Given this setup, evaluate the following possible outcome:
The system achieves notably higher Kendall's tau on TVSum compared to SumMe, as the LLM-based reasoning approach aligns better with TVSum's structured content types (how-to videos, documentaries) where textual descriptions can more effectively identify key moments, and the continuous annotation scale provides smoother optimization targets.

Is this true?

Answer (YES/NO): NO